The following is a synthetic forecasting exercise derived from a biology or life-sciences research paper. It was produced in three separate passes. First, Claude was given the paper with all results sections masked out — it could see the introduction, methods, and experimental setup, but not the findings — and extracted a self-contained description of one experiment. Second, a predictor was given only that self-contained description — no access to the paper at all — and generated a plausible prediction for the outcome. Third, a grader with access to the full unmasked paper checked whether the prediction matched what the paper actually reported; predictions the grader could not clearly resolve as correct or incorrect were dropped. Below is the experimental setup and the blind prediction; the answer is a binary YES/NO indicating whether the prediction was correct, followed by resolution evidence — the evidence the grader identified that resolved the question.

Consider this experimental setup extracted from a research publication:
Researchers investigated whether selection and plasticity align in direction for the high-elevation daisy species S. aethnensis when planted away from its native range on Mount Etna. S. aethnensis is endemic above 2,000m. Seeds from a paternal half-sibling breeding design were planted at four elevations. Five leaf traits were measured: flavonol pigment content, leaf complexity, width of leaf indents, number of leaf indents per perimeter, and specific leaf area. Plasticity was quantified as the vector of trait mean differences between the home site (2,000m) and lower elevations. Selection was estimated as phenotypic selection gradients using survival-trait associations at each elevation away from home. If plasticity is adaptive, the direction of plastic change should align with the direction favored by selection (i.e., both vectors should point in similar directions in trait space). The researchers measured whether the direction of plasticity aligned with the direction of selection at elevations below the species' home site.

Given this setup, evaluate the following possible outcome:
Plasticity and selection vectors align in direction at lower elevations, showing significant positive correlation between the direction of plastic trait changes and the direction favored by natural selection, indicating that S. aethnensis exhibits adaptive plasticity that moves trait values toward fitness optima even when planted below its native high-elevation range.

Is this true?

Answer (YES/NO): NO